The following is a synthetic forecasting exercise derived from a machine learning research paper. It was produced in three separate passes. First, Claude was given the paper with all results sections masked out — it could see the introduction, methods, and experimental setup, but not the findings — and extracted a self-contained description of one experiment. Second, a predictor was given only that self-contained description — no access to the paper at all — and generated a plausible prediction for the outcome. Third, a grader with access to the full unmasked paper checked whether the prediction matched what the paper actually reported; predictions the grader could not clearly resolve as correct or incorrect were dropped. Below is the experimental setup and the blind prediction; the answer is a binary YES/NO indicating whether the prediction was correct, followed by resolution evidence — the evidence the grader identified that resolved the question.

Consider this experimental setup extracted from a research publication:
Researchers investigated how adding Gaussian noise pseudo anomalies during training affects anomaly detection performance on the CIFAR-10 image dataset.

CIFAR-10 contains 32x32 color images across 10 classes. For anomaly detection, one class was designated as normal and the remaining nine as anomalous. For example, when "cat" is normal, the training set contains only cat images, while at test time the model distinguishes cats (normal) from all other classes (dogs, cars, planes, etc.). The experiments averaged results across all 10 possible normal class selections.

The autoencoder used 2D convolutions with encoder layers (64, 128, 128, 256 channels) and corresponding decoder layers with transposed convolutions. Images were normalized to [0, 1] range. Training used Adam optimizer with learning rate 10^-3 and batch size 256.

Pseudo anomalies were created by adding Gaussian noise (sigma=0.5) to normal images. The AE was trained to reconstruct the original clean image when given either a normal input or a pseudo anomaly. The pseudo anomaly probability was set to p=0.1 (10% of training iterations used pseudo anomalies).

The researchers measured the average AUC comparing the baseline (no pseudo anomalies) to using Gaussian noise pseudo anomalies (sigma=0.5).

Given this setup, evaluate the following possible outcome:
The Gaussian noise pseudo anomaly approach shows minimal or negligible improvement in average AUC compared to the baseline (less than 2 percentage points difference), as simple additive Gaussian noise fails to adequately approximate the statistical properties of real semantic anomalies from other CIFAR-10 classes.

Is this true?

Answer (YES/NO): YES